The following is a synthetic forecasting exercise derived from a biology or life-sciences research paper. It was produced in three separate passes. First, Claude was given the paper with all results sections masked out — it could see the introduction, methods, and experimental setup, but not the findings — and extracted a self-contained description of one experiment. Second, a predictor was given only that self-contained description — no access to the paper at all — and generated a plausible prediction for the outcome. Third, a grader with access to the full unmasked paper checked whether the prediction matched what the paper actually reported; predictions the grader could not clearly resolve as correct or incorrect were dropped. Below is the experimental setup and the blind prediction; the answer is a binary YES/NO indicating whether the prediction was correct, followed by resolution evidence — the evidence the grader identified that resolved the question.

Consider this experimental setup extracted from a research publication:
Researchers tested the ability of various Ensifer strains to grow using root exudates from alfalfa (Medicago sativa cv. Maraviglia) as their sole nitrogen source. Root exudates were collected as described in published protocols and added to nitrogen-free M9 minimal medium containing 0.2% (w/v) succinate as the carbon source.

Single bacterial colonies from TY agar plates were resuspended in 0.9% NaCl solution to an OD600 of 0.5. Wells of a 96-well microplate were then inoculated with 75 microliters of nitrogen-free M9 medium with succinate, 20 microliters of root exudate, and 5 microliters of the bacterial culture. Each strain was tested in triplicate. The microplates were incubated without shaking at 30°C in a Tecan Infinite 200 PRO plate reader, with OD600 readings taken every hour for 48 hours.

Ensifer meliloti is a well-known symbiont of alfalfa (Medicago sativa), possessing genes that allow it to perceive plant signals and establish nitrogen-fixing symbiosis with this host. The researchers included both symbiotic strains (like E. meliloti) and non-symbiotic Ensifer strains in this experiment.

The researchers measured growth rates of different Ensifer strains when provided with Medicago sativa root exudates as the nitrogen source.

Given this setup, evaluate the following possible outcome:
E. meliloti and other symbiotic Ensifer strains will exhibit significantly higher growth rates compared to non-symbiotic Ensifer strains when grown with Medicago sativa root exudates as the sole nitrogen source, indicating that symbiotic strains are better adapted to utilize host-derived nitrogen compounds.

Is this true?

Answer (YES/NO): NO